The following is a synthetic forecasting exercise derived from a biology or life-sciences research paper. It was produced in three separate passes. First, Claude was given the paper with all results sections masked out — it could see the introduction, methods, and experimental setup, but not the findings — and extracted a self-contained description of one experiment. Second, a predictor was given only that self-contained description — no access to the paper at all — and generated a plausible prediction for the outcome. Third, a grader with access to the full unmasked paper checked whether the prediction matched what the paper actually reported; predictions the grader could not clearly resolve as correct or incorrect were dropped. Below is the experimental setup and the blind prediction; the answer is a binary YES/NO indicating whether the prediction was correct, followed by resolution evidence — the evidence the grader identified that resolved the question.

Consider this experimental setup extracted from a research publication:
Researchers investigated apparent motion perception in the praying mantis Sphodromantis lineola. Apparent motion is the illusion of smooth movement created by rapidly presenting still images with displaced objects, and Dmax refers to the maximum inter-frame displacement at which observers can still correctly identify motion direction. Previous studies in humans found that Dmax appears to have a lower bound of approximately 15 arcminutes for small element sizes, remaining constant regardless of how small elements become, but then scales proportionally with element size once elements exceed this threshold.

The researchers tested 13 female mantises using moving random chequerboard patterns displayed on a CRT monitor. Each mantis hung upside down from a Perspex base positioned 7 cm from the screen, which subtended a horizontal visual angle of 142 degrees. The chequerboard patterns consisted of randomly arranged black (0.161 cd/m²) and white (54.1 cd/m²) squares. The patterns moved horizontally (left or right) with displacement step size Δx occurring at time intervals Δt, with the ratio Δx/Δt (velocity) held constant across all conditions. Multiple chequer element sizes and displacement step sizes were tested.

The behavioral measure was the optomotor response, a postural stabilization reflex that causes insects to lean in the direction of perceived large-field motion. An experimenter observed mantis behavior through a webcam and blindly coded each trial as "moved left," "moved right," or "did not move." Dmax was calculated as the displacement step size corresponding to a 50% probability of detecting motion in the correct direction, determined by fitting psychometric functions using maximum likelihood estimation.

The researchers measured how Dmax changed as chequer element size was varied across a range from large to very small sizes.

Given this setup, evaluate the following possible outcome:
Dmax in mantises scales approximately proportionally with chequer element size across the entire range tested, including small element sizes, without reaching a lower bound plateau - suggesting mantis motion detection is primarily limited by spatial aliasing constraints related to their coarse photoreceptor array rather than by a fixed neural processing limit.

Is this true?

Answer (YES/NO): NO